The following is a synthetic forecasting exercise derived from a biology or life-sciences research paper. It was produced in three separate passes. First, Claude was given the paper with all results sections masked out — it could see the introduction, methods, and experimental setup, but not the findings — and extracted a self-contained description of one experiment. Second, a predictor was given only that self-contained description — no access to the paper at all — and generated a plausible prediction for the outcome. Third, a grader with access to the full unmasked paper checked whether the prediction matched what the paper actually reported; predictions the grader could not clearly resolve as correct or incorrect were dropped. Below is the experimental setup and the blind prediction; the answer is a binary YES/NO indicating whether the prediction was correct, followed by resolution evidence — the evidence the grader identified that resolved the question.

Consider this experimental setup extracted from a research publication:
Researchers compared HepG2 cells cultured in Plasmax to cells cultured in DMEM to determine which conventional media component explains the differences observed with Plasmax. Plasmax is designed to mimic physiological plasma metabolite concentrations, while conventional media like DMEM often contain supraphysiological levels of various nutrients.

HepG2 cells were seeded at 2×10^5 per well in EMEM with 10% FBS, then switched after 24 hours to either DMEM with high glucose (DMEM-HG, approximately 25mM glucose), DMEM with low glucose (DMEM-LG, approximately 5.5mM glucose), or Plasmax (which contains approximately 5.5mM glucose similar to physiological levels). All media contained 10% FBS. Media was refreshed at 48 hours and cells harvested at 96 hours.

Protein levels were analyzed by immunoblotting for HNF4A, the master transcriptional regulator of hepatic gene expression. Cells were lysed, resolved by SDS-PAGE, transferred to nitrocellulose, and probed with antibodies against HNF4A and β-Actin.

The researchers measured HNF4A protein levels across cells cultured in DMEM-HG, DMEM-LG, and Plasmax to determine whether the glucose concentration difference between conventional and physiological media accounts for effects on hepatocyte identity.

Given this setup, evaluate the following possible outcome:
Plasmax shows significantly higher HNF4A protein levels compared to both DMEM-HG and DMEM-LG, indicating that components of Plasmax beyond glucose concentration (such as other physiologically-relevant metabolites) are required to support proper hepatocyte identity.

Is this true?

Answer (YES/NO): NO